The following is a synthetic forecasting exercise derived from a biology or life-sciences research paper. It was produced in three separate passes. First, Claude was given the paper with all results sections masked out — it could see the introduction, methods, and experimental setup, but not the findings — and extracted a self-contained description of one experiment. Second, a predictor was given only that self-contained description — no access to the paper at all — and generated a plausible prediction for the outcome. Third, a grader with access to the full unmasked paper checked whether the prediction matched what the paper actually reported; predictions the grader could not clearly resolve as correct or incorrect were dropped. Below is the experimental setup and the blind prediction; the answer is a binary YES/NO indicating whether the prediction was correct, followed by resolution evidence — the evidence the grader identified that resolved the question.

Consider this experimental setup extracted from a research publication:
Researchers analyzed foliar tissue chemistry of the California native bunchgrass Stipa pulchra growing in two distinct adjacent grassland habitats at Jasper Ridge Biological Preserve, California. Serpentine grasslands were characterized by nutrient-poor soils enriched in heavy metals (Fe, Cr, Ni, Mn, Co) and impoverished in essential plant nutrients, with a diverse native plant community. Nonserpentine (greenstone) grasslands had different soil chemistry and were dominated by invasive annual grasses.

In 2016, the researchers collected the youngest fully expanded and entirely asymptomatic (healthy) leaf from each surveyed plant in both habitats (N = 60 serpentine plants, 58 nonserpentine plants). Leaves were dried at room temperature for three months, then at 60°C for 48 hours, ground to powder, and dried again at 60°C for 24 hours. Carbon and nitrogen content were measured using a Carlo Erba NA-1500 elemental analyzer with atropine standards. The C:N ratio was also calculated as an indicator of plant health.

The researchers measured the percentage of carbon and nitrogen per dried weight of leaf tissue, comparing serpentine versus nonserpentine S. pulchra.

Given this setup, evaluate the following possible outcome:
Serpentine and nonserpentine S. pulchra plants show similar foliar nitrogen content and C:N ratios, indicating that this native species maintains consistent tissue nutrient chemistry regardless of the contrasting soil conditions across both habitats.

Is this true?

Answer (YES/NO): NO